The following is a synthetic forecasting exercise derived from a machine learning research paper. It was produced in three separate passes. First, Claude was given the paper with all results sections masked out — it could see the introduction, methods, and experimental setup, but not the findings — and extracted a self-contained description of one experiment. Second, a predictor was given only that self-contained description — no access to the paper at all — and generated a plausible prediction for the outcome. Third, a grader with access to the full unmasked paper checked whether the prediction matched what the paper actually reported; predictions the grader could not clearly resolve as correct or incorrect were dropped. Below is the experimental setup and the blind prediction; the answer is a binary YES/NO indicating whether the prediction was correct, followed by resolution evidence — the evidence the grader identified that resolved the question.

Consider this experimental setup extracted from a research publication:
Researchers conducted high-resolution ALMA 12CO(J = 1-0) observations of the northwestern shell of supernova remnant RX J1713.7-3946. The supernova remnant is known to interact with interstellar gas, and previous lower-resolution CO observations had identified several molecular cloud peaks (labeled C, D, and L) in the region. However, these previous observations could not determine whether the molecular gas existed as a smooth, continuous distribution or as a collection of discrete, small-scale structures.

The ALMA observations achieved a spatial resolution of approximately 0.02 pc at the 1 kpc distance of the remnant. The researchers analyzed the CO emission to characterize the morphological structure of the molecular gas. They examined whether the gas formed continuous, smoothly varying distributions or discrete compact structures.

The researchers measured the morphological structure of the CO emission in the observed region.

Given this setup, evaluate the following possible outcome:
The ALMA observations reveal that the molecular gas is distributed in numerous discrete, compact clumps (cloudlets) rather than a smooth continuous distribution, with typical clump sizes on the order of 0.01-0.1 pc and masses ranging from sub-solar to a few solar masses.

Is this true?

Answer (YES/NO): YES